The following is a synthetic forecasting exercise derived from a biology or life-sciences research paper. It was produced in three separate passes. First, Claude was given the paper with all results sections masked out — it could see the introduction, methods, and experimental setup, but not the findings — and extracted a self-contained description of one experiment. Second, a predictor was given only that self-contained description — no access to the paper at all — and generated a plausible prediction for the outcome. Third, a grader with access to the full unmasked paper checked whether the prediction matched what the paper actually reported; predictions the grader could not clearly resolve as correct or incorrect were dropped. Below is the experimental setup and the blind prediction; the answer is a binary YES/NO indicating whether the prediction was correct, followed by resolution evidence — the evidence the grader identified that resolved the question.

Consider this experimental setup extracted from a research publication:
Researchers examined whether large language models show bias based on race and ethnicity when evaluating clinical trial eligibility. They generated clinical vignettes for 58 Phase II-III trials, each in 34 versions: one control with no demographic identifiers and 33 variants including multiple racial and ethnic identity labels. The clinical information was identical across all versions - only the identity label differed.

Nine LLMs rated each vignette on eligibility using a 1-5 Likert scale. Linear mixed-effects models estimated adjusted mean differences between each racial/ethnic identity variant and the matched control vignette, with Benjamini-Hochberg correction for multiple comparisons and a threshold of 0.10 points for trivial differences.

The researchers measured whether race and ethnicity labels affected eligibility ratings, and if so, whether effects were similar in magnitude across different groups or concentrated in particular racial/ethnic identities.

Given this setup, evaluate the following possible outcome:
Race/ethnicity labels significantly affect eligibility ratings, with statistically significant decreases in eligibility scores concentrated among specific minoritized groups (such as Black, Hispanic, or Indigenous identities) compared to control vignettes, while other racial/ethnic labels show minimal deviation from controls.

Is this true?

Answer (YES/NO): NO